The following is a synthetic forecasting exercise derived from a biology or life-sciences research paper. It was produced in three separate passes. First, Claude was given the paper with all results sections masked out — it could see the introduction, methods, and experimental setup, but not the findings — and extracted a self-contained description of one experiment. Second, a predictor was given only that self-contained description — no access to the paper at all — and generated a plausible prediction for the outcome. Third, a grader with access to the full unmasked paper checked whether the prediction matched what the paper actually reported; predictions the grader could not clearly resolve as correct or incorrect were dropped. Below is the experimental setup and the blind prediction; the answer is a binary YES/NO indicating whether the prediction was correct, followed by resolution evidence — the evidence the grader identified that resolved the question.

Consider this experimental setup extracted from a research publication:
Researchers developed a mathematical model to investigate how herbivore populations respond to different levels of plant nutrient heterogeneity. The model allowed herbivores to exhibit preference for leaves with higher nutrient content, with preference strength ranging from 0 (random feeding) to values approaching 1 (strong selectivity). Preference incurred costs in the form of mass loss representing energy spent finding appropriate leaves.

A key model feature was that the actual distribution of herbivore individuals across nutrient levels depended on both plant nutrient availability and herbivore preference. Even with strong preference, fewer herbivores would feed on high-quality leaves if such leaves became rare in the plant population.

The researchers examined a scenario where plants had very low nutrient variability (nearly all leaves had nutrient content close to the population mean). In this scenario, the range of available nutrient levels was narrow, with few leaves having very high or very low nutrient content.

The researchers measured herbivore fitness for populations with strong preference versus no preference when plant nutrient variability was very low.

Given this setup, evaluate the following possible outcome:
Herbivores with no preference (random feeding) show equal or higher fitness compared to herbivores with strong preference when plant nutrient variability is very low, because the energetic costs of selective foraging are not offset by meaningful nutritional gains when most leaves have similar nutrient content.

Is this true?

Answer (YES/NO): YES